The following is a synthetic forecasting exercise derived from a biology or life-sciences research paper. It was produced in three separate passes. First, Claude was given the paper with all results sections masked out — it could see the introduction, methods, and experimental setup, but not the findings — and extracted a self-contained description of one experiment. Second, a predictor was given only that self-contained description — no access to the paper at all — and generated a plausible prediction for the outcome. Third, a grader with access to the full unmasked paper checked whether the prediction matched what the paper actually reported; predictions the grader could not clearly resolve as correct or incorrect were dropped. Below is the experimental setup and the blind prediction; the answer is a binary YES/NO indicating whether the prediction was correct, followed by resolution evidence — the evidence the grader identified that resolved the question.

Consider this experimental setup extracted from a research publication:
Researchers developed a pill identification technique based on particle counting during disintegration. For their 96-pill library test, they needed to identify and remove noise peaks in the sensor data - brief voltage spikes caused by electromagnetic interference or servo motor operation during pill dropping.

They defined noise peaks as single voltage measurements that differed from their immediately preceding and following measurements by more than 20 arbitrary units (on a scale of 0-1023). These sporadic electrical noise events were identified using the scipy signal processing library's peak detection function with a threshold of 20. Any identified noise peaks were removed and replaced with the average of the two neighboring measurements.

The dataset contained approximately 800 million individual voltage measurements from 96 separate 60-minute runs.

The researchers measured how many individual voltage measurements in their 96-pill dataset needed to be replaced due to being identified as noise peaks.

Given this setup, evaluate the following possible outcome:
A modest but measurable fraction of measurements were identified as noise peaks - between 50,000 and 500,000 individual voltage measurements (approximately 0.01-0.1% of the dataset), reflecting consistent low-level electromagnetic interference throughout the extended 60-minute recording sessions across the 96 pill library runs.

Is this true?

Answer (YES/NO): NO